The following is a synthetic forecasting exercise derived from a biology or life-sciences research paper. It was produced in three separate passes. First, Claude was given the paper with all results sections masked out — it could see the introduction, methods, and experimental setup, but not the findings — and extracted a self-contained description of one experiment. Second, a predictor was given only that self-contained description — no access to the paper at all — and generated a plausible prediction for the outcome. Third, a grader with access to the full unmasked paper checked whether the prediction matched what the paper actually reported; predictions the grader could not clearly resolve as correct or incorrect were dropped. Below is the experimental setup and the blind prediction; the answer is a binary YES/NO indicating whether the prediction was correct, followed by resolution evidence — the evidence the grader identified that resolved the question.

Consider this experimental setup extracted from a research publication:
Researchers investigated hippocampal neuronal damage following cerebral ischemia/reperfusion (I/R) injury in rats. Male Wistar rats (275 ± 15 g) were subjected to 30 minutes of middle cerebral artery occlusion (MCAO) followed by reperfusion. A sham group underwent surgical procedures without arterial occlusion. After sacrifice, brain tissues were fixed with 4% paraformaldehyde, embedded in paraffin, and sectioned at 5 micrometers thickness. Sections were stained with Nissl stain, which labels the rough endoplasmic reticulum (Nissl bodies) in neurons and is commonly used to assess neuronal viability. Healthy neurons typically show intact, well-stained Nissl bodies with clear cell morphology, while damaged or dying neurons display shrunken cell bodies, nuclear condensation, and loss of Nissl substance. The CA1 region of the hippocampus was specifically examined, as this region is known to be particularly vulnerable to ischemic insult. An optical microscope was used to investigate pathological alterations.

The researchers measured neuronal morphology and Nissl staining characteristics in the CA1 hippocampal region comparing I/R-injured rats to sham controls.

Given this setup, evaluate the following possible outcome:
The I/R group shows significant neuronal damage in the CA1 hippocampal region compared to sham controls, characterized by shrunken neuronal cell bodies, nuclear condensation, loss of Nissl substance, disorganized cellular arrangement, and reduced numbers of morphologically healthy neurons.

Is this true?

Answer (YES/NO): NO